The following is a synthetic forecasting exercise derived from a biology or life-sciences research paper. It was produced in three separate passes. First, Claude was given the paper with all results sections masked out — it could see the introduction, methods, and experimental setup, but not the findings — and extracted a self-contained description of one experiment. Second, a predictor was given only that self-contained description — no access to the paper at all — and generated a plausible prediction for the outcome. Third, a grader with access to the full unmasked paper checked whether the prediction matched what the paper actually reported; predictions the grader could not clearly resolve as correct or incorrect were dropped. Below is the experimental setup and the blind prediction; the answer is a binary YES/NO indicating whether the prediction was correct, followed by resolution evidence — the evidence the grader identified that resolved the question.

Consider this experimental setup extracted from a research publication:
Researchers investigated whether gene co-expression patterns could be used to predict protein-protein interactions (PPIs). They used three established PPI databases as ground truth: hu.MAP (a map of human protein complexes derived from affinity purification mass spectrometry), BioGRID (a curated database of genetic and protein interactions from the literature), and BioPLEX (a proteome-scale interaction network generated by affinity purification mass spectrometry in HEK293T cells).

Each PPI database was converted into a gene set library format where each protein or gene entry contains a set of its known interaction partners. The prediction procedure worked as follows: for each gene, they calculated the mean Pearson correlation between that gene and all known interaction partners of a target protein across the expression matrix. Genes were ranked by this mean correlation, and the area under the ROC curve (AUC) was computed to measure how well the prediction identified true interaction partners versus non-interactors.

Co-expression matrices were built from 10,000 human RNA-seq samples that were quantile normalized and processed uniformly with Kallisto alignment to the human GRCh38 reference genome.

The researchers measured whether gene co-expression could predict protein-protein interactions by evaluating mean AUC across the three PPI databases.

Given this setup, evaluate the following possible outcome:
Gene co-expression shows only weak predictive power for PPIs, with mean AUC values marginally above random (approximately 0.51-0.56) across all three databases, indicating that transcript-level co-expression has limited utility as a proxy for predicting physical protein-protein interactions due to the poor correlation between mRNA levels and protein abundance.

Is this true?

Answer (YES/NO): NO